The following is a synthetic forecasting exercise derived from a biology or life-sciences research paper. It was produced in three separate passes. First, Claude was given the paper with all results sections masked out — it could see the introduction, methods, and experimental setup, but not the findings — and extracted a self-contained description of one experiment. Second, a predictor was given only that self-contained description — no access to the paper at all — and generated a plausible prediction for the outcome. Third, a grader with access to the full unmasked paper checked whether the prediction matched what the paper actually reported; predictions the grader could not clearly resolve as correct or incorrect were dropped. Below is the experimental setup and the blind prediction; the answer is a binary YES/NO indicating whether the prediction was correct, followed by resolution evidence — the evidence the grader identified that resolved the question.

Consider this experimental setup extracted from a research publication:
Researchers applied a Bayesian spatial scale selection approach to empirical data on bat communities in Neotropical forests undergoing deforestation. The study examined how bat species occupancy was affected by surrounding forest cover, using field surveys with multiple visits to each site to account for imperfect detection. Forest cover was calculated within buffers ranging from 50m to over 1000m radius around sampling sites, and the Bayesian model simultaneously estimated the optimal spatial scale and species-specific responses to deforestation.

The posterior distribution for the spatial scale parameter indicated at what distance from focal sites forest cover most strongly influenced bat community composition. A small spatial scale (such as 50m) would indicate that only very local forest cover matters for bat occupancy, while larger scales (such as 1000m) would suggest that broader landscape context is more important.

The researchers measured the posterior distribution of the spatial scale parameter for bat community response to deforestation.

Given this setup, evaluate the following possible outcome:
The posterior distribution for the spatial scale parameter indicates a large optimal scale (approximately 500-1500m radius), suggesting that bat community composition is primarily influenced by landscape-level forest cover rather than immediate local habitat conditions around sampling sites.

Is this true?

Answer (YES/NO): NO